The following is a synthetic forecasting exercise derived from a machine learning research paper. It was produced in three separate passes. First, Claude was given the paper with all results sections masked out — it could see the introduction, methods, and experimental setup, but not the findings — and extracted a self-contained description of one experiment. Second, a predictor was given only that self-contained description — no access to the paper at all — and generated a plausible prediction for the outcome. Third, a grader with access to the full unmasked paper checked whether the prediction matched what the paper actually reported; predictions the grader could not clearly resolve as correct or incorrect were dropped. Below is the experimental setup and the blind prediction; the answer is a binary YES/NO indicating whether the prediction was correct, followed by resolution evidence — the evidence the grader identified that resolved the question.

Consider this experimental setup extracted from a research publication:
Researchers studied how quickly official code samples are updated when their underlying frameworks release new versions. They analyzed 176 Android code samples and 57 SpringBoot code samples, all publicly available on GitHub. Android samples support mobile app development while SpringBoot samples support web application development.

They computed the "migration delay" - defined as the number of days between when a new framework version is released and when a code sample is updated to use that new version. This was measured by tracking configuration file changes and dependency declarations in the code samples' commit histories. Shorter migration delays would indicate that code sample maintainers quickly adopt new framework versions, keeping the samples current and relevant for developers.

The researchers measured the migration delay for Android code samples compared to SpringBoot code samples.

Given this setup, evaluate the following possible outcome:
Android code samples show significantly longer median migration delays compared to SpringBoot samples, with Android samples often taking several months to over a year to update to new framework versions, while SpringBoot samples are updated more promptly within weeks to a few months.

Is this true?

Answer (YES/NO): NO